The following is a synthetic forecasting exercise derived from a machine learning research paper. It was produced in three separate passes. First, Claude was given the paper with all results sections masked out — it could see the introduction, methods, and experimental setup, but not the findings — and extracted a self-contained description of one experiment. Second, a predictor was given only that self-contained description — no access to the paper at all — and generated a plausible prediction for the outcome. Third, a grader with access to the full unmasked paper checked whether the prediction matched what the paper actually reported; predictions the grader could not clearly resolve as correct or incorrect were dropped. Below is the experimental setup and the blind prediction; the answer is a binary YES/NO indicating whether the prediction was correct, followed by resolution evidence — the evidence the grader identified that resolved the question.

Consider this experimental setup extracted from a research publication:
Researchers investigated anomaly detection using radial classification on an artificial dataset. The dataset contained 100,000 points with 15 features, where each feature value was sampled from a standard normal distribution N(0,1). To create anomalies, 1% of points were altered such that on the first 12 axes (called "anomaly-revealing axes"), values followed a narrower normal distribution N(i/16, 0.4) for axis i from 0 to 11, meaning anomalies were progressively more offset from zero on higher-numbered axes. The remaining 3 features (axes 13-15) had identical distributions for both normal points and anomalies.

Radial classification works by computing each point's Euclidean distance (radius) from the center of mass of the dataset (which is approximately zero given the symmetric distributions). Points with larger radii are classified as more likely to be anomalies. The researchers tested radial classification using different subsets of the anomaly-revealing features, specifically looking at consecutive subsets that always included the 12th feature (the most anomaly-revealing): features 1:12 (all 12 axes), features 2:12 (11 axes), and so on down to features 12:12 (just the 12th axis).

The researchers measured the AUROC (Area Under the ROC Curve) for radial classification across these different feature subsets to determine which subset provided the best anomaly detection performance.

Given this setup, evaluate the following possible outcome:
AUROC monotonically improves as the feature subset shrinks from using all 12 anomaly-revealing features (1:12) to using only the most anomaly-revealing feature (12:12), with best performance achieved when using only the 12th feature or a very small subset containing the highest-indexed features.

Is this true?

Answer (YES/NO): NO